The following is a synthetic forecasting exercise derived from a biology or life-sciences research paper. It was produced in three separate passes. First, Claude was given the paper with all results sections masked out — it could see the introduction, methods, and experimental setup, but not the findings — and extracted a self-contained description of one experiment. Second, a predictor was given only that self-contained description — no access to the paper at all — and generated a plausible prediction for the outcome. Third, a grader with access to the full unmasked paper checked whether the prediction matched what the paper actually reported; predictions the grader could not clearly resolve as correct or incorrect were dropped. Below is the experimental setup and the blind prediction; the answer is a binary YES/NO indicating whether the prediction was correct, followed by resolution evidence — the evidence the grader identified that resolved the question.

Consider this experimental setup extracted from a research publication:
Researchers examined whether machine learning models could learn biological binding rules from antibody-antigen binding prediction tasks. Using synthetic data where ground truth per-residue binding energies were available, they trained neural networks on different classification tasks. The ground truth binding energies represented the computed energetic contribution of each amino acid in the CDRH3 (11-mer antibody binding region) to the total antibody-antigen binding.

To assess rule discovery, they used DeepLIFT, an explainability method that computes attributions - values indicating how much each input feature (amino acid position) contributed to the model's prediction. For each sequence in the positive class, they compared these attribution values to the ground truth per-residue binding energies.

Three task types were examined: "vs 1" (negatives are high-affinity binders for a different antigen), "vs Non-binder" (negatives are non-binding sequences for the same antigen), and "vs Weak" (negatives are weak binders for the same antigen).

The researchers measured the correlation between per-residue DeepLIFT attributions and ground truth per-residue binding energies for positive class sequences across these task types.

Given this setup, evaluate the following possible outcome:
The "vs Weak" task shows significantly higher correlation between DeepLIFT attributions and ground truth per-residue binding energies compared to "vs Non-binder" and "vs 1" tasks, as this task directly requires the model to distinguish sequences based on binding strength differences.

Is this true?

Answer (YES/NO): NO